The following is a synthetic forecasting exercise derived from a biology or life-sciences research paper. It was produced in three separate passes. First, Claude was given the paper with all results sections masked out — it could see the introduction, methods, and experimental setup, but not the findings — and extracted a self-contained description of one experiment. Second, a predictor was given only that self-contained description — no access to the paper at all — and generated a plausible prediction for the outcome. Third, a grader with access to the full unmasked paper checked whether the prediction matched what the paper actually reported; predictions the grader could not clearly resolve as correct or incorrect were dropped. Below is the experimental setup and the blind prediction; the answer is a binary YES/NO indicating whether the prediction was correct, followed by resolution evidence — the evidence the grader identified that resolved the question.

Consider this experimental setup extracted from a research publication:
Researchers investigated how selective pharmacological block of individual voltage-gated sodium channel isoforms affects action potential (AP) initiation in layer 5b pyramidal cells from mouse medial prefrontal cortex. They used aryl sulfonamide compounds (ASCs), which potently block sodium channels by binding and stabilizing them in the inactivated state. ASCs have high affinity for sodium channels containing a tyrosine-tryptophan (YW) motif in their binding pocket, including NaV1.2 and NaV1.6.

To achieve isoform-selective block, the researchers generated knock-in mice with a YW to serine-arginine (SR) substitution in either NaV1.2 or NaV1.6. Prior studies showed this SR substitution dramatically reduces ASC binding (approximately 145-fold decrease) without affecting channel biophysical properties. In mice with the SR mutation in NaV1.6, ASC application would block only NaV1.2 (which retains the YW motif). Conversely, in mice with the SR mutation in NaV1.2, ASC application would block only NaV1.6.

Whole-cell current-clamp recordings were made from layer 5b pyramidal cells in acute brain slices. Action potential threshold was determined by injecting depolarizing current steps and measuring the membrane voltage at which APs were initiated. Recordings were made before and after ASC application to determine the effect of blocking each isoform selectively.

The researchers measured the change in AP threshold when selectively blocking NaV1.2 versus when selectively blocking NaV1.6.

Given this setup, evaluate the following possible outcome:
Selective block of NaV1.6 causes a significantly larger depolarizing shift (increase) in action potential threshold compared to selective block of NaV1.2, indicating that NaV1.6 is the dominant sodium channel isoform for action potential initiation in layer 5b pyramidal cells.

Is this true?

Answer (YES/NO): YES